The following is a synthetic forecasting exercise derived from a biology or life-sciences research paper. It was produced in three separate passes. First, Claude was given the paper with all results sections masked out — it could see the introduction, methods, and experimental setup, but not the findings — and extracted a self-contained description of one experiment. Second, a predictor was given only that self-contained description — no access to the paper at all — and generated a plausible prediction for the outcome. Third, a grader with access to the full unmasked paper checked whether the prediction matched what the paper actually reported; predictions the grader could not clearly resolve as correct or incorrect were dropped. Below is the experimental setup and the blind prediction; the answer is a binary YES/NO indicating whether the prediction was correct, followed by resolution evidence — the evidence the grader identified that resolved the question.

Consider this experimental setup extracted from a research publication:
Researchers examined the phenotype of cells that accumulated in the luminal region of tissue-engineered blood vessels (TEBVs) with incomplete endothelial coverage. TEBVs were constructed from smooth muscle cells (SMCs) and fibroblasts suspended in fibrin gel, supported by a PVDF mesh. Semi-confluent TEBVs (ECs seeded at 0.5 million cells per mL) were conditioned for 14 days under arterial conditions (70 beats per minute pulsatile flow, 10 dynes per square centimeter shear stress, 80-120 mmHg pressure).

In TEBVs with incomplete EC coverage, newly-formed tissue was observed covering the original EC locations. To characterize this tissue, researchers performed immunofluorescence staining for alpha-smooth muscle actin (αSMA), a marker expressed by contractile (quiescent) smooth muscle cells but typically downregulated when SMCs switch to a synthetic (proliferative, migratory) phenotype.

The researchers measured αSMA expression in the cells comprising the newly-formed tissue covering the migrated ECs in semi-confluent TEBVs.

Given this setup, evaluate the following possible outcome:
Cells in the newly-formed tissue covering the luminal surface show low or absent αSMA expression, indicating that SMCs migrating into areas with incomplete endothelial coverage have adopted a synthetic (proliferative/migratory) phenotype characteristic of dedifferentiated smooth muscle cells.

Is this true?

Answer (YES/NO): YES